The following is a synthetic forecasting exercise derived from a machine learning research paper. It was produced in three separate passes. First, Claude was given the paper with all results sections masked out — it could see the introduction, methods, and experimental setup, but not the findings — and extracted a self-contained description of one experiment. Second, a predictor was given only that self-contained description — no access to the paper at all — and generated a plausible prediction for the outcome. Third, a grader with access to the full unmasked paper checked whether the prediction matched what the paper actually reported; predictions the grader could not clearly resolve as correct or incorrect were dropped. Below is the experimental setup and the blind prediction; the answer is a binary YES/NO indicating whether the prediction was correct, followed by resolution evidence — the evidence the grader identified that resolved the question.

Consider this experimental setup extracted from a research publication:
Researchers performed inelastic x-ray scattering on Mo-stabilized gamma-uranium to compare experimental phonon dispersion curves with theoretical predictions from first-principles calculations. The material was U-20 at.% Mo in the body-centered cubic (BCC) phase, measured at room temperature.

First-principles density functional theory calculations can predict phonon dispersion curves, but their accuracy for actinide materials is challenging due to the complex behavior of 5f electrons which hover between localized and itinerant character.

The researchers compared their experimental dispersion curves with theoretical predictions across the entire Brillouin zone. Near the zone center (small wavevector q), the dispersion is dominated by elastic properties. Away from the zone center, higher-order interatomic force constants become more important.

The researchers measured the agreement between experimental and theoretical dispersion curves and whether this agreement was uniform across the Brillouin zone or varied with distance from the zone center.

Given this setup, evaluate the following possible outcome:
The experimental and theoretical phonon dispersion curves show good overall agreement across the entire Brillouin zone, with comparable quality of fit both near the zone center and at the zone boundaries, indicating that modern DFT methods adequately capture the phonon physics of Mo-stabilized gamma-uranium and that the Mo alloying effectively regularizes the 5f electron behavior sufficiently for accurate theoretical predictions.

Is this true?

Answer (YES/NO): NO